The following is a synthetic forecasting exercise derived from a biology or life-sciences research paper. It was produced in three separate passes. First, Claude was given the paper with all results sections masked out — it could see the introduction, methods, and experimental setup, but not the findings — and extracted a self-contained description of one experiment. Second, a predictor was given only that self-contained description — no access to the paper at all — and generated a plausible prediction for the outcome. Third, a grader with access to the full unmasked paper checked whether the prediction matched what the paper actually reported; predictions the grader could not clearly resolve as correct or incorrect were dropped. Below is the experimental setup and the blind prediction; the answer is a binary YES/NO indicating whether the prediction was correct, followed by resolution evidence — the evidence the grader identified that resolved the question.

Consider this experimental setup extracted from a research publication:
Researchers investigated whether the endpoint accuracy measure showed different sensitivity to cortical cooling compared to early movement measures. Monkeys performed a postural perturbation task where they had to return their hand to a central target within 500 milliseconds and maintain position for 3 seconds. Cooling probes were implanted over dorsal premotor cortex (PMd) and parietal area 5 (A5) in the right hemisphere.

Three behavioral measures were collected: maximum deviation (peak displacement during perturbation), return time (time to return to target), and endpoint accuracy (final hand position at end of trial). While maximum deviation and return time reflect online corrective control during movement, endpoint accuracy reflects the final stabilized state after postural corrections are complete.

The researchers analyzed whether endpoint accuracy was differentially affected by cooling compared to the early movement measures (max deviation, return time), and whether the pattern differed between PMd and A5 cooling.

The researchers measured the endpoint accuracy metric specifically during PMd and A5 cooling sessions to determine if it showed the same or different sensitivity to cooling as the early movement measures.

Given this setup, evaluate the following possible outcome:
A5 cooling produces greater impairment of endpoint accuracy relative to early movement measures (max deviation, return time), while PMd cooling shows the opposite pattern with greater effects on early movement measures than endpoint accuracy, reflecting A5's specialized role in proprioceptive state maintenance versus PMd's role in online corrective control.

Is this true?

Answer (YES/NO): NO